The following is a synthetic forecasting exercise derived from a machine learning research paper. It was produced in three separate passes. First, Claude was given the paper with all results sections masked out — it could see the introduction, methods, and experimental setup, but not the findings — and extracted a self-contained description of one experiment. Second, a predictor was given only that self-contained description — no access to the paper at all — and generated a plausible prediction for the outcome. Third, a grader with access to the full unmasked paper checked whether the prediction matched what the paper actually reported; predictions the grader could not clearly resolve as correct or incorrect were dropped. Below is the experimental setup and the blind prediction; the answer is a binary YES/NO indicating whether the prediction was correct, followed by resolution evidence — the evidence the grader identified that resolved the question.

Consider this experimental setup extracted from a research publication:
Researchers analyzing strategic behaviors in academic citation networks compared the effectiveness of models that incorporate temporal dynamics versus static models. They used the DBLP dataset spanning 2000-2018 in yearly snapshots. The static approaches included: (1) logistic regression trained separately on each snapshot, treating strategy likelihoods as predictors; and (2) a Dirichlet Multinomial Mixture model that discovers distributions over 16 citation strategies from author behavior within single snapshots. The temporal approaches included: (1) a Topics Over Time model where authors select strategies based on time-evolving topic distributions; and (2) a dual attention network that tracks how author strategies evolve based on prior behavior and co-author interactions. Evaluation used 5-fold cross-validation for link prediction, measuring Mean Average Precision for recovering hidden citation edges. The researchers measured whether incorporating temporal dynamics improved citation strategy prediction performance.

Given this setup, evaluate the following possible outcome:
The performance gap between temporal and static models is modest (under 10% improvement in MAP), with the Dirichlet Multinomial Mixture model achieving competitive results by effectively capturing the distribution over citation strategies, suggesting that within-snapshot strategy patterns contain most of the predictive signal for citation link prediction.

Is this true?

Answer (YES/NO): NO